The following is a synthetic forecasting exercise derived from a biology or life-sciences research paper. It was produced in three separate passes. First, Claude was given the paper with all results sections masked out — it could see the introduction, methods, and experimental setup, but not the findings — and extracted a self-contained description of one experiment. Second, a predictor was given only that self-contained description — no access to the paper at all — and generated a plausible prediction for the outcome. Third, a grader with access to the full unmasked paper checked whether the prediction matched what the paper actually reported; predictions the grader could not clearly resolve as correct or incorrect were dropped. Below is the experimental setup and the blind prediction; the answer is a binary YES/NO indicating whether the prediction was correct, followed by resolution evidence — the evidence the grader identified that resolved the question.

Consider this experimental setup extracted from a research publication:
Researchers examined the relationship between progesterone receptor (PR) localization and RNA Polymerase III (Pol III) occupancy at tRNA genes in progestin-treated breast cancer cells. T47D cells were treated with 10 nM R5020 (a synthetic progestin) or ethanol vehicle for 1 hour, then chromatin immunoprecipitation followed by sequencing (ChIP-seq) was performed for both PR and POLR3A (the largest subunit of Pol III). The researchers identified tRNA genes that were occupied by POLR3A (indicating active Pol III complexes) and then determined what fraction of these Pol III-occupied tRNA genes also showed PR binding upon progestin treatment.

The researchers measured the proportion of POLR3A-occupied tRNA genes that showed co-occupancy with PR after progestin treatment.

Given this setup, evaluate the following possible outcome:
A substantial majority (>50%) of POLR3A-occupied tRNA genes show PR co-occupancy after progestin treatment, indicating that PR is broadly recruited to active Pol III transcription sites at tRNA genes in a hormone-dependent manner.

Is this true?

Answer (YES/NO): NO